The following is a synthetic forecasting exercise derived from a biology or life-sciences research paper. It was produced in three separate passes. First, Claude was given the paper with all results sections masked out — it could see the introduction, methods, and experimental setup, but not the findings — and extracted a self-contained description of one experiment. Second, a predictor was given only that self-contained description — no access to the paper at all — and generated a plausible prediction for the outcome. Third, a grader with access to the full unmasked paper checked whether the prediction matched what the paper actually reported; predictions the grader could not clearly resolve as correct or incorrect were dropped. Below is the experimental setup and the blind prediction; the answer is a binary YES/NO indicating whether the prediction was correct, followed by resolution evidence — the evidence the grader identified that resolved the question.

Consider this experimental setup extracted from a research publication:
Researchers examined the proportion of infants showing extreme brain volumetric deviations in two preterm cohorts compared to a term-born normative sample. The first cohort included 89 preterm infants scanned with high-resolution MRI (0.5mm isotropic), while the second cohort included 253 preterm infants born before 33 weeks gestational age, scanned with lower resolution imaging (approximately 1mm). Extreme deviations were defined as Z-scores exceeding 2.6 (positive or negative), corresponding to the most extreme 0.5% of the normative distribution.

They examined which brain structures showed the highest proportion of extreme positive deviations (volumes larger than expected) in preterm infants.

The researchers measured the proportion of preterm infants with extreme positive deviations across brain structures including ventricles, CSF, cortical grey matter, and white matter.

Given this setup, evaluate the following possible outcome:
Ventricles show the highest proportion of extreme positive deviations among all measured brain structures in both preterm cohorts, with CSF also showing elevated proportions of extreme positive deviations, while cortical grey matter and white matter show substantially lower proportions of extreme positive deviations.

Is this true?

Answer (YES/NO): NO